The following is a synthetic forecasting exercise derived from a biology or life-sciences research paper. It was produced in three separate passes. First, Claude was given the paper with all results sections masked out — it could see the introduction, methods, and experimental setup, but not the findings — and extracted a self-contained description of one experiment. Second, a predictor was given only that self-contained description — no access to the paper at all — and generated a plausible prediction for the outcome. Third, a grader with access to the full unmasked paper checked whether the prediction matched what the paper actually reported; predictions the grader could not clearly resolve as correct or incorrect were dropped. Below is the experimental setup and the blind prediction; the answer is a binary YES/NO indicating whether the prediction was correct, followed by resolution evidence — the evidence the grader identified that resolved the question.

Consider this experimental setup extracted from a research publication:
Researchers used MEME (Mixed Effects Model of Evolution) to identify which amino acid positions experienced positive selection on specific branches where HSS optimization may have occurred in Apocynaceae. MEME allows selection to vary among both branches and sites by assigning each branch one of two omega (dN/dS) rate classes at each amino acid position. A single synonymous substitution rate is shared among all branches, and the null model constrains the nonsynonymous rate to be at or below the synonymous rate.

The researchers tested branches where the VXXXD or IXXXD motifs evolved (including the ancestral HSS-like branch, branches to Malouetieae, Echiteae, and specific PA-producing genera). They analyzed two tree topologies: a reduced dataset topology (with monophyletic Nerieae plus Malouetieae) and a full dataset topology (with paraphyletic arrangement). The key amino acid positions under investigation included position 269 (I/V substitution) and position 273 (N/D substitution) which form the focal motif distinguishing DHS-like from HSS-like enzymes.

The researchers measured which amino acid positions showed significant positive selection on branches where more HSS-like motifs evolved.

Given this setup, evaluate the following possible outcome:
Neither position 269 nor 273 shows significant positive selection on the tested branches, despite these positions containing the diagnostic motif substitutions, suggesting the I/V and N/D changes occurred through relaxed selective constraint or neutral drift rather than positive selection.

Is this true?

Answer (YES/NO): NO